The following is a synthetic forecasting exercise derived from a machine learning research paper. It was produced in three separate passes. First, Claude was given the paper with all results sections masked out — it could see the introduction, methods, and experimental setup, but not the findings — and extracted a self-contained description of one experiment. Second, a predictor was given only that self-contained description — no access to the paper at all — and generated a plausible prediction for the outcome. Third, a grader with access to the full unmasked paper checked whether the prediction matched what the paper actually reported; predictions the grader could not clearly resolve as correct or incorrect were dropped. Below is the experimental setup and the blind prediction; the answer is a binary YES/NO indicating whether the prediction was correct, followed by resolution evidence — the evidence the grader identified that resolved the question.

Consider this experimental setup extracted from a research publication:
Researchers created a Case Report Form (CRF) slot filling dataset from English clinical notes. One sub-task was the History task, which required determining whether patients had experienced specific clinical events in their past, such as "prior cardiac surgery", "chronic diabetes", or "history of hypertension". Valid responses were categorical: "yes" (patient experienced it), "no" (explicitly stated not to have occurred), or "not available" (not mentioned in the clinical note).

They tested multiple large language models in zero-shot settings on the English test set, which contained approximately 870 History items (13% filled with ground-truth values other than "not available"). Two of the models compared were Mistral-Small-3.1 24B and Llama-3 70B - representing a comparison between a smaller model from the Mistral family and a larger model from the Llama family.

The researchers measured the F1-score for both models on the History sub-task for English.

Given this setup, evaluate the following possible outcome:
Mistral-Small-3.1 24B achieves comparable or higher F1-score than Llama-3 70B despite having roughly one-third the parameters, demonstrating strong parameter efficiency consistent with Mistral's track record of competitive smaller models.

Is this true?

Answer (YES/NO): YES